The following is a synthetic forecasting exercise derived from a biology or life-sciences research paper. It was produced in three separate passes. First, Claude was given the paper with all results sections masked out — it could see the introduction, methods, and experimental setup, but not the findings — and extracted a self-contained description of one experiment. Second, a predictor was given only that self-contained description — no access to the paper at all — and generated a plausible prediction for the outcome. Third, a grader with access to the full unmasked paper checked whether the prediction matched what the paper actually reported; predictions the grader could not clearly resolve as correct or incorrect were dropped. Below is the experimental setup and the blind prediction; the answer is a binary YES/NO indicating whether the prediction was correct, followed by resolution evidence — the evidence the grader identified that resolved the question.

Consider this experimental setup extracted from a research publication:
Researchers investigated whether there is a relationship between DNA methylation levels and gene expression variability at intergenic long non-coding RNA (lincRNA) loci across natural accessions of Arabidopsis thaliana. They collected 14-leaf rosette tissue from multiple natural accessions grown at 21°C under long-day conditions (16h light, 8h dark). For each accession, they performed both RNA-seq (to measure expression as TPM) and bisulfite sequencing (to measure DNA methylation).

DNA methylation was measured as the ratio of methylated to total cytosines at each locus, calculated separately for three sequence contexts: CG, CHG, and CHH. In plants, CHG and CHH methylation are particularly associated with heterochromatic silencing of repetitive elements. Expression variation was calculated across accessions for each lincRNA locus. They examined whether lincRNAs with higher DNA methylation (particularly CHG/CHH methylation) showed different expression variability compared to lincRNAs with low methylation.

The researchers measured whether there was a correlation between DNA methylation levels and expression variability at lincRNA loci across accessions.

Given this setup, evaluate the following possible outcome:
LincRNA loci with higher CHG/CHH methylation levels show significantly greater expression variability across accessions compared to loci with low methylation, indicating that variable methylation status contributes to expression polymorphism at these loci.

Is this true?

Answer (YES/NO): YES